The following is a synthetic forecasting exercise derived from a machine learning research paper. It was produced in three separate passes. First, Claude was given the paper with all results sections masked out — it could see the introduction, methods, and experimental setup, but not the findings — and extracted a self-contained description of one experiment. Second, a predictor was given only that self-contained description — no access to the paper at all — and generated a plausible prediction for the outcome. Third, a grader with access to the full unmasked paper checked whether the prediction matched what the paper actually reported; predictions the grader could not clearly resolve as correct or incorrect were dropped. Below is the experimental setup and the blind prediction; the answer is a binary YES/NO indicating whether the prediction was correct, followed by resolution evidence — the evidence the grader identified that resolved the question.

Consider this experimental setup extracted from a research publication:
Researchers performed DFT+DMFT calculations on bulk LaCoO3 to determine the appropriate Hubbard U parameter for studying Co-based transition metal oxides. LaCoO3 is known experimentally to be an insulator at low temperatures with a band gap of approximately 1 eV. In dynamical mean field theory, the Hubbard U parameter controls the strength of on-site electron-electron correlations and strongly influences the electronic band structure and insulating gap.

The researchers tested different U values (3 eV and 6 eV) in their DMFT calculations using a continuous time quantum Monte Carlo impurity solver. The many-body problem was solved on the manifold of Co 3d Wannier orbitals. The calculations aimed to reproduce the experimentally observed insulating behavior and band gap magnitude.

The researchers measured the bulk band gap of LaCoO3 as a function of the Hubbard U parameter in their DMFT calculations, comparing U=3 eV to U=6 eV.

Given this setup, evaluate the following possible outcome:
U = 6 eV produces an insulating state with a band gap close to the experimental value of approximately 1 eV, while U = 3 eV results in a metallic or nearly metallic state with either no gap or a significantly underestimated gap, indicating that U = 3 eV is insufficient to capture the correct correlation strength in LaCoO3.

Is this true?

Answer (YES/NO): NO